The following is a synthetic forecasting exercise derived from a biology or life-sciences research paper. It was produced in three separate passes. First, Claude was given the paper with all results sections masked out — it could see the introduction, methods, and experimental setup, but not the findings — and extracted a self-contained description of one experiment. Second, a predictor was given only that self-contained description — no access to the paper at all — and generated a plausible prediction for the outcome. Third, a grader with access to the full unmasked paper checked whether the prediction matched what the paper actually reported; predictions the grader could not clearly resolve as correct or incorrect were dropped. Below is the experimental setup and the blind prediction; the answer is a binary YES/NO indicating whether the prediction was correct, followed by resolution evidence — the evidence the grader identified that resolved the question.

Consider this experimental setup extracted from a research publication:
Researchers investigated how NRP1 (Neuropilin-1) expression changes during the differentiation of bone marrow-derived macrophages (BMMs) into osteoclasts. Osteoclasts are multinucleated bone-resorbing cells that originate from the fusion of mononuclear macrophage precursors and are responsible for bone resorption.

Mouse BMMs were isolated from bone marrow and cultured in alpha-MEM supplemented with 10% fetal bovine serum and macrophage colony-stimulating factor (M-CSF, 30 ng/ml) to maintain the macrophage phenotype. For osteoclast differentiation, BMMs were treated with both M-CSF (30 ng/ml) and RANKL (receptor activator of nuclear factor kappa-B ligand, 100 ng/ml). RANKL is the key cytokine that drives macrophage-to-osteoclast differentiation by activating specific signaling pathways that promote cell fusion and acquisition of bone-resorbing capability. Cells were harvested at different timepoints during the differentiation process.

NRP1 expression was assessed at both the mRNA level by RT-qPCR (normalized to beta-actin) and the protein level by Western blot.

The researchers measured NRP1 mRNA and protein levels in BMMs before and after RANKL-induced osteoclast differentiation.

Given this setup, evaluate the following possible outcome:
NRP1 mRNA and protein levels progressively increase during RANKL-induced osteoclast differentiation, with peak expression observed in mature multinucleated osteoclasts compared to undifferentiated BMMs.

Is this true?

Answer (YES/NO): NO